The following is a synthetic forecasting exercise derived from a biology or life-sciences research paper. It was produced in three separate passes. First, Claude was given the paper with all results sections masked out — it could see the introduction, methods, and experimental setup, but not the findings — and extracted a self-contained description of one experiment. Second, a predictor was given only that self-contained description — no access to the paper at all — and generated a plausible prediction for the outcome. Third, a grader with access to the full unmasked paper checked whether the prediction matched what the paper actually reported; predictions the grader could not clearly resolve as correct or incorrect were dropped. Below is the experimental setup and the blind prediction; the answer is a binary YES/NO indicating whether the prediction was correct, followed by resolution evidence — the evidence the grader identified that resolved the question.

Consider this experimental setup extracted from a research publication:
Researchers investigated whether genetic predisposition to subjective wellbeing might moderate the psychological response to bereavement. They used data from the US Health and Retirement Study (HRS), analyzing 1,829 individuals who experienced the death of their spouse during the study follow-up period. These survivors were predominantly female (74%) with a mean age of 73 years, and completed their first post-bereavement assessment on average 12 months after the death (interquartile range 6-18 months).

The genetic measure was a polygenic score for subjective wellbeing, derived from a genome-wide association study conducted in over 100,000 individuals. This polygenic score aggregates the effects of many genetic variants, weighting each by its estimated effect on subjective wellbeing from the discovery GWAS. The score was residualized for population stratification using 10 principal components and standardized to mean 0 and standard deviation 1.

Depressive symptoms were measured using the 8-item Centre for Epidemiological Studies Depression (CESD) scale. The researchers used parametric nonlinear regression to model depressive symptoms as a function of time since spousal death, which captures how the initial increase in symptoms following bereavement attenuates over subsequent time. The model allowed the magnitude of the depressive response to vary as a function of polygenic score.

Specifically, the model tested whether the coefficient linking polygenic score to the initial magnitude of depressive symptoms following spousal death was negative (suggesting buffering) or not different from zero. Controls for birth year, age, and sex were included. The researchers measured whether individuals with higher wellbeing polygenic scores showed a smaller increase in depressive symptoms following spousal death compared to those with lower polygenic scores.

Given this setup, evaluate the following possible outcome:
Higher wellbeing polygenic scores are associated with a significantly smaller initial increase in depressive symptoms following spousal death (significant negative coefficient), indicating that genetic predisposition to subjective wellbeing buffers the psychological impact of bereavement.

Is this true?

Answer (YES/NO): YES